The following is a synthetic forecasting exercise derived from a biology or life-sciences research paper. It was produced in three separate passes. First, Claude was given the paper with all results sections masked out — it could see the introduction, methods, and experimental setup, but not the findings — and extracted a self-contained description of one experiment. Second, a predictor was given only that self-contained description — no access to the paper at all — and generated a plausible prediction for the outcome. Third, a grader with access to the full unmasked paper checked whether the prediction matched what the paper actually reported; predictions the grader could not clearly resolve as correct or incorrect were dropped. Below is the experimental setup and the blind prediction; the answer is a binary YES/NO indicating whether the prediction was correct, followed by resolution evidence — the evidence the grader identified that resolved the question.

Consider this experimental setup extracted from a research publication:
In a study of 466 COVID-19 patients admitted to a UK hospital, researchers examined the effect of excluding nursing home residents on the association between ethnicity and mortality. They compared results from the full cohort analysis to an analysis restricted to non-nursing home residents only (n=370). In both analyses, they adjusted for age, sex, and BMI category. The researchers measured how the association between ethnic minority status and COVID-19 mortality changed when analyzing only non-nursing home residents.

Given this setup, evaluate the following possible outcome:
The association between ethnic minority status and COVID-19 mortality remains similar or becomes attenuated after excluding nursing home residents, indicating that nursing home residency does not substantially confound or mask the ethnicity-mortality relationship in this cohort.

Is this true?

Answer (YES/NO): YES